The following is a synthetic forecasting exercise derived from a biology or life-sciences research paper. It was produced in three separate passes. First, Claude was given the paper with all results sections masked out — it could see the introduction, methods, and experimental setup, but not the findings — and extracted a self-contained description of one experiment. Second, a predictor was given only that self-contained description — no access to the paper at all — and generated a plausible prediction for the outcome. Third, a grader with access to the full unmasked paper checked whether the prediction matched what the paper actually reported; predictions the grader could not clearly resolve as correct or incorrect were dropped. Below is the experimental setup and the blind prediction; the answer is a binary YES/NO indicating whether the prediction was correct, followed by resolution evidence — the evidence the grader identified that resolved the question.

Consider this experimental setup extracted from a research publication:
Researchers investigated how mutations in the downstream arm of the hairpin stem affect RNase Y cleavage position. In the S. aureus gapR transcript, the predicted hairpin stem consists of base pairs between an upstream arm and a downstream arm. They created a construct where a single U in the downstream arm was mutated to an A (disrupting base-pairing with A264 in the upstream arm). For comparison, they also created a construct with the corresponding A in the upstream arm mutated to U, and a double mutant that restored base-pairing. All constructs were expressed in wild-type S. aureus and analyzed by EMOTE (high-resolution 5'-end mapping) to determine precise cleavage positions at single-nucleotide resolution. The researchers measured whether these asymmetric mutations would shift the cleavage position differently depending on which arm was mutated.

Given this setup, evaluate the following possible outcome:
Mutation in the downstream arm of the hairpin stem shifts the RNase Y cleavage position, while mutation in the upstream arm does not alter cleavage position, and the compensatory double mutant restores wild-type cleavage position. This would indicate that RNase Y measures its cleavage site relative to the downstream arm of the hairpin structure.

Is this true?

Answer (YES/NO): YES